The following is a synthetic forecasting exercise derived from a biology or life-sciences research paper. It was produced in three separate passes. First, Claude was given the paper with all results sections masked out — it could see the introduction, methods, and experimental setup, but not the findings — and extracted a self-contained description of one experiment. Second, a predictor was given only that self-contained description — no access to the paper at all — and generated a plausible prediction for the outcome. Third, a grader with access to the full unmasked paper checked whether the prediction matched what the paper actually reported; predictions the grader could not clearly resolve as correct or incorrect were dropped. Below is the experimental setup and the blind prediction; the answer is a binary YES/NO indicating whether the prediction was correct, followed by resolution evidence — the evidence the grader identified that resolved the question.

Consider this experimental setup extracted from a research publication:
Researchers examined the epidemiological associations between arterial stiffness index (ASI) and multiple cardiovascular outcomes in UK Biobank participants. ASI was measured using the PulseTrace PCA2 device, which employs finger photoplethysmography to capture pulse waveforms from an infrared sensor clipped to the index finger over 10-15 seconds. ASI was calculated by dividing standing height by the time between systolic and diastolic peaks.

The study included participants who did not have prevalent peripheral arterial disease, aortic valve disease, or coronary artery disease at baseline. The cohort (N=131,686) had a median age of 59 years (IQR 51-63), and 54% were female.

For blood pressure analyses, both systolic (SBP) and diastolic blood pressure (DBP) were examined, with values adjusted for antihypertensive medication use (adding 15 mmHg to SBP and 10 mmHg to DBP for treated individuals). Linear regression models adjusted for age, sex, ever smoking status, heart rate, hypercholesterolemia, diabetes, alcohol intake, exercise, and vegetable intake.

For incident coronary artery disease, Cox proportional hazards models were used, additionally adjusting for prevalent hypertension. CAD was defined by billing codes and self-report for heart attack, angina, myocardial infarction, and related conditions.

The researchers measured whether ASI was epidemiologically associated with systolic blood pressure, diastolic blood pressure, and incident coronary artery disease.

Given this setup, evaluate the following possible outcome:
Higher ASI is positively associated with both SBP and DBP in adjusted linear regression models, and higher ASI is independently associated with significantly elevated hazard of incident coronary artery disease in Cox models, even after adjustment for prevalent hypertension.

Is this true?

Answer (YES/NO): YES